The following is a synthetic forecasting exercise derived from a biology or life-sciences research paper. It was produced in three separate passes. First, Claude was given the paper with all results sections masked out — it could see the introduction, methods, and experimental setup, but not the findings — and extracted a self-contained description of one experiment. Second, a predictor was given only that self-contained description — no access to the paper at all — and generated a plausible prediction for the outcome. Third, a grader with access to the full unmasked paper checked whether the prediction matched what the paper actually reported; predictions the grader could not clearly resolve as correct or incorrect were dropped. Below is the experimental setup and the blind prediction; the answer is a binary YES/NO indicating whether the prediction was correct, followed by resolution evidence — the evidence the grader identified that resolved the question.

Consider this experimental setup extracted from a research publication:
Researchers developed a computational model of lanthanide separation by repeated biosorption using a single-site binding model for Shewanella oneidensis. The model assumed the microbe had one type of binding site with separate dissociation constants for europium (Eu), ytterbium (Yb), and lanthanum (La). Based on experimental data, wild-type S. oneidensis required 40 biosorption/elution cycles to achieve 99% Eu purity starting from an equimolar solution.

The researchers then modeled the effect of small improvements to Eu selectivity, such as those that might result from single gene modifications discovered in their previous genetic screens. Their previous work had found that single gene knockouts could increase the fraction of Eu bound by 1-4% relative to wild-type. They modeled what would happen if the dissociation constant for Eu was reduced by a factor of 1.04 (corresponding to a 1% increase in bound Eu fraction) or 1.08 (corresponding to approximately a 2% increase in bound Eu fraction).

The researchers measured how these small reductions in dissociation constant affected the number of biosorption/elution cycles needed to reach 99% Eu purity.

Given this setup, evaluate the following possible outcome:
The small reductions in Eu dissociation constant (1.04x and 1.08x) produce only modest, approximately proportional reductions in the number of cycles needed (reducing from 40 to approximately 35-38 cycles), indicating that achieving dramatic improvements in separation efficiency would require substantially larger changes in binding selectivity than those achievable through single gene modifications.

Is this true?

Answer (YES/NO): NO